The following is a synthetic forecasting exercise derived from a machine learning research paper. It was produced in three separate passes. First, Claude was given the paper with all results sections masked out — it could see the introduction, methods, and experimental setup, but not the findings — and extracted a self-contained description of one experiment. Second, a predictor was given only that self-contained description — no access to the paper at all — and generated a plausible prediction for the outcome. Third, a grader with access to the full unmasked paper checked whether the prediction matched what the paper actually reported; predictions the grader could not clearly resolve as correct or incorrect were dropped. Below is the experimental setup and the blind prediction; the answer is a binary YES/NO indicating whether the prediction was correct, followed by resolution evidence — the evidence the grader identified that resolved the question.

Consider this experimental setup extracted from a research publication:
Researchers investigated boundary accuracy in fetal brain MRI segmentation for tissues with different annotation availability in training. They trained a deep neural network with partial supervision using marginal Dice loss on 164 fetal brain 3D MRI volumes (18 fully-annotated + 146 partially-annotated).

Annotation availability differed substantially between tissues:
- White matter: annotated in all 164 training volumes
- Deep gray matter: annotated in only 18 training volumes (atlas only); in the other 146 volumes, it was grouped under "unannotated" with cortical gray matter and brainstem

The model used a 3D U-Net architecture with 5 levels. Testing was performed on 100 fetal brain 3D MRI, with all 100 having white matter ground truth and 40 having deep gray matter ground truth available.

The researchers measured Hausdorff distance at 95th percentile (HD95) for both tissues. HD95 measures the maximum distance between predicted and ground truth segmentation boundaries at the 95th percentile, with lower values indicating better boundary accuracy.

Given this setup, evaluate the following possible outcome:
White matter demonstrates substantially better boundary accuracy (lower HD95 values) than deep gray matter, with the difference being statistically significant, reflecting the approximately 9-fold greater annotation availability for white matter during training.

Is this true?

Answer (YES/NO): YES